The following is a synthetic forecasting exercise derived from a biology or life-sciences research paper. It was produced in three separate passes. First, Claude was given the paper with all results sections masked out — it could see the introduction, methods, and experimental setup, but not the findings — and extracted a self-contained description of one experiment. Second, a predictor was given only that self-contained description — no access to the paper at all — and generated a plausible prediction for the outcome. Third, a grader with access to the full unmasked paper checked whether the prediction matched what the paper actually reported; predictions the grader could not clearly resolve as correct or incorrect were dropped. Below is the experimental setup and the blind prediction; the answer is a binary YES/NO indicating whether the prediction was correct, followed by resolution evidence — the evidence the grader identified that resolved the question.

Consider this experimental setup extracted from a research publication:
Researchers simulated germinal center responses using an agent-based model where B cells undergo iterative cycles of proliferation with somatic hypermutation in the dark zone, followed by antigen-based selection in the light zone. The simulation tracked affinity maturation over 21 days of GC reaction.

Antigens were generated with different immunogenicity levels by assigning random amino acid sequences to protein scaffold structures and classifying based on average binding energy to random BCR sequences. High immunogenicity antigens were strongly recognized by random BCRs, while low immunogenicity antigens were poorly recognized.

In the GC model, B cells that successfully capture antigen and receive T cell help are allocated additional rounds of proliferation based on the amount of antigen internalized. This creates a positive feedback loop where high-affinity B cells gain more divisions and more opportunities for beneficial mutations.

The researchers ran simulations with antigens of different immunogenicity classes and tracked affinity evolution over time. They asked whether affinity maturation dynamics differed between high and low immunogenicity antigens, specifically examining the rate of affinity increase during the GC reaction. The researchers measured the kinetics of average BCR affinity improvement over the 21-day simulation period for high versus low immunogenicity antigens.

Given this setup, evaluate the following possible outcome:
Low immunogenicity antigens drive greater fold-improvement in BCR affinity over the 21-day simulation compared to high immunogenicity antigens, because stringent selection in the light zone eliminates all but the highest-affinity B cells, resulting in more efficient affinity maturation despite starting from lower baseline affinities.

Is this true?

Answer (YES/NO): NO